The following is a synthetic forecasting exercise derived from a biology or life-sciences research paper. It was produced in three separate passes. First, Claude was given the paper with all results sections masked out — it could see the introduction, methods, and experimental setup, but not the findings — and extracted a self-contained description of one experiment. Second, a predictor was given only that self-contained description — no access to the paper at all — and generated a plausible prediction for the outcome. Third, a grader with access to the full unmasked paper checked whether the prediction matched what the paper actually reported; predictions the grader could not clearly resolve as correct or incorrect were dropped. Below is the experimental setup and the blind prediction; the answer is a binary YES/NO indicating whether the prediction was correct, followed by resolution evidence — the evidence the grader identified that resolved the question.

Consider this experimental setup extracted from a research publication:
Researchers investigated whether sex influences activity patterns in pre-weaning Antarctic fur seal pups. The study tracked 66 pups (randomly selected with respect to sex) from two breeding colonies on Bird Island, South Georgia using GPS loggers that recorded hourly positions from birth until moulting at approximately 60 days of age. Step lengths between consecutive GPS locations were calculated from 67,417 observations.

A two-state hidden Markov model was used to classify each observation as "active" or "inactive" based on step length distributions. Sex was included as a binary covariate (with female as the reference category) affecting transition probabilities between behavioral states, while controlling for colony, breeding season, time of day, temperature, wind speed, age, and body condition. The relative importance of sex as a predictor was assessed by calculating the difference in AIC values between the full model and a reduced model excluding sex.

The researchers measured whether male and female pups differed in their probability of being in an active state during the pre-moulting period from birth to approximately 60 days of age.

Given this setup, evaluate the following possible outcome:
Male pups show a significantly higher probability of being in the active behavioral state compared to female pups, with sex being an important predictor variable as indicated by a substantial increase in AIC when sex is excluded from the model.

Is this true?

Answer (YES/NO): NO